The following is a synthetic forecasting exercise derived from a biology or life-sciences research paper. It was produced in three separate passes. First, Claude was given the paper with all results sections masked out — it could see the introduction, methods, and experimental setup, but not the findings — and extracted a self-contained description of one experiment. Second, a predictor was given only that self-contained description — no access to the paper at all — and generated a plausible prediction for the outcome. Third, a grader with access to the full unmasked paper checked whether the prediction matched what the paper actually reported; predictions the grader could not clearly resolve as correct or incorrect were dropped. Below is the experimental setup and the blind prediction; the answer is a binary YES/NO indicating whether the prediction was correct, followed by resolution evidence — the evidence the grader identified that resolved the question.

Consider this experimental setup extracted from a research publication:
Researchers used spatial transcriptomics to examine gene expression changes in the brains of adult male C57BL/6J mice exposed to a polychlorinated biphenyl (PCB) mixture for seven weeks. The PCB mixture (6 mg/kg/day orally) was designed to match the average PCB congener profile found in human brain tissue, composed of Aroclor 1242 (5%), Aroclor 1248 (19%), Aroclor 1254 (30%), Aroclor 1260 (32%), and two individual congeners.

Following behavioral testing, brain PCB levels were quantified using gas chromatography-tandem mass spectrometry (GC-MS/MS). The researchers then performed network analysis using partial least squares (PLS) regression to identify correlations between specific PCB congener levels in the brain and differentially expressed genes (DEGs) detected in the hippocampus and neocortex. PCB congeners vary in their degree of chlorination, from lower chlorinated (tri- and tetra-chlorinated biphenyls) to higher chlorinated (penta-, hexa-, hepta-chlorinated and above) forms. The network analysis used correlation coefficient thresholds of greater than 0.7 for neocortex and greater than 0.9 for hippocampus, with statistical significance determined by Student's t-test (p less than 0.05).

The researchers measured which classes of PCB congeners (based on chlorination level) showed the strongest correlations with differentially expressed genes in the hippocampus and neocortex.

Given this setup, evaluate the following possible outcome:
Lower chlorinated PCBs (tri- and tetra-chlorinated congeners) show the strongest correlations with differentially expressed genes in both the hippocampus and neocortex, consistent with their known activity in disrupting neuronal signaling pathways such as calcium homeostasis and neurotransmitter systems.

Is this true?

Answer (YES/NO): NO